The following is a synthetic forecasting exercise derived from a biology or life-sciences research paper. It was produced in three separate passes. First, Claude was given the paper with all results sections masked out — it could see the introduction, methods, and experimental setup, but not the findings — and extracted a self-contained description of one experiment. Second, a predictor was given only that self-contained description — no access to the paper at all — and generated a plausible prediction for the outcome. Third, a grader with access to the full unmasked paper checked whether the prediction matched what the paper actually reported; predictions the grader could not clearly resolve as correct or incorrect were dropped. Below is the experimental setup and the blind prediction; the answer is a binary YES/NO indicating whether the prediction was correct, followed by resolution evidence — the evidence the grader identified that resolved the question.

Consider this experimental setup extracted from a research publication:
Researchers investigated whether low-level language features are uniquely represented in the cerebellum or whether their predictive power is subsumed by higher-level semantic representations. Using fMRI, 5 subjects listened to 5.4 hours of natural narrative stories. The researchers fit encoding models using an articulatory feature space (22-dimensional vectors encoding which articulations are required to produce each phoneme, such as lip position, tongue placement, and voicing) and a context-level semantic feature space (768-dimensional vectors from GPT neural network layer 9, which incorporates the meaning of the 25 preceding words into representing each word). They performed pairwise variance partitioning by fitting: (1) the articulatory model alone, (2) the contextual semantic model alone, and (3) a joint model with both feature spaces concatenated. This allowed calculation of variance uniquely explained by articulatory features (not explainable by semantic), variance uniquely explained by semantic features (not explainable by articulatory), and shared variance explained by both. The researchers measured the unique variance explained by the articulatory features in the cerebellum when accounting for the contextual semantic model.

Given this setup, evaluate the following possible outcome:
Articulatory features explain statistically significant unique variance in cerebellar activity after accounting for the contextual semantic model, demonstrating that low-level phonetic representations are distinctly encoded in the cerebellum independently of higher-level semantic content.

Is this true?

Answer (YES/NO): NO